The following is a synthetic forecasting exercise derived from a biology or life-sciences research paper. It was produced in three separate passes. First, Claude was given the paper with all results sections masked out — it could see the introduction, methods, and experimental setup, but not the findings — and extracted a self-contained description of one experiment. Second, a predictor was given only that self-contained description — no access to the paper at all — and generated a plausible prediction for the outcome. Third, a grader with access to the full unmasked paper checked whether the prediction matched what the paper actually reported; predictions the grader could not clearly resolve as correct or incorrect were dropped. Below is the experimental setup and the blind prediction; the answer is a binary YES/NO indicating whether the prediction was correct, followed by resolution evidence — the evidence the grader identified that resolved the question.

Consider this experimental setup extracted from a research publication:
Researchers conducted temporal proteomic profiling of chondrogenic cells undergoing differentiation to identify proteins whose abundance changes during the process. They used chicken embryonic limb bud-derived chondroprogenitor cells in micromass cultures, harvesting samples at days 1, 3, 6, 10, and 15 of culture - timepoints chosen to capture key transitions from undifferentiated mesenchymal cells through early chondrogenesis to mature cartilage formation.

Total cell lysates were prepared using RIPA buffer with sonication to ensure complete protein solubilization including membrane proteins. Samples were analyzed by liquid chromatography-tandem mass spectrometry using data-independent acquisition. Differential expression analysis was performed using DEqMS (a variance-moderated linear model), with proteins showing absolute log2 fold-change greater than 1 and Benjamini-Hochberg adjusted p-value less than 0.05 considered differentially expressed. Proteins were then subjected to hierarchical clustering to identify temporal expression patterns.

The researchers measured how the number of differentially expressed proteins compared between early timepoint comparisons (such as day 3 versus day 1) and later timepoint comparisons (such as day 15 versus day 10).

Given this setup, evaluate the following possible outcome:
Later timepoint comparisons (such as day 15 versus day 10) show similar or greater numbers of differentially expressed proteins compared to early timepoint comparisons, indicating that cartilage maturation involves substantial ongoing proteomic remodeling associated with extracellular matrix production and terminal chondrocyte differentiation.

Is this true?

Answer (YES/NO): NO